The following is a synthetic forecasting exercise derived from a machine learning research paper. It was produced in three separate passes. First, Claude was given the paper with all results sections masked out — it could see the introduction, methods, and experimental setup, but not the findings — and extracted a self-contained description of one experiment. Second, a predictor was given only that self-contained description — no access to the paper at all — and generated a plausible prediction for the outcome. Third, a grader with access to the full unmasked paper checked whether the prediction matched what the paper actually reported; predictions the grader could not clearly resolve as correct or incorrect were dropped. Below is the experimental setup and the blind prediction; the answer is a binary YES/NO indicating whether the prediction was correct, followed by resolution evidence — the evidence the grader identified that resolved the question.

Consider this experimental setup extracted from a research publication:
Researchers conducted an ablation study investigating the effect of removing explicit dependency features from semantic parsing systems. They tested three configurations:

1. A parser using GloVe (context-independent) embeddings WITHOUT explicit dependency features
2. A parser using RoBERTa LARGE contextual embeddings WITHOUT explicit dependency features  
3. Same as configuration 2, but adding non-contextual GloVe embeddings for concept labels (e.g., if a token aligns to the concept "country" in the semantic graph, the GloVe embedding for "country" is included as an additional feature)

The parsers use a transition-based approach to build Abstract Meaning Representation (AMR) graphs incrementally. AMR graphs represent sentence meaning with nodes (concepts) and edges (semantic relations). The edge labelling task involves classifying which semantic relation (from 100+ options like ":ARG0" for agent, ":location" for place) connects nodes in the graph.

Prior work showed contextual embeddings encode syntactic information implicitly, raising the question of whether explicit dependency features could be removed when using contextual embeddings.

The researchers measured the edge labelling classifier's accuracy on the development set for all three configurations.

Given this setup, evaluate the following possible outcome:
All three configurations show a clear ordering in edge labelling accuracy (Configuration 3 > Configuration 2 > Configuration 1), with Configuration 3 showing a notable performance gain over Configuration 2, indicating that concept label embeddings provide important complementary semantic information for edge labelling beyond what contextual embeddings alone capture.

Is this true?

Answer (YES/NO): NO